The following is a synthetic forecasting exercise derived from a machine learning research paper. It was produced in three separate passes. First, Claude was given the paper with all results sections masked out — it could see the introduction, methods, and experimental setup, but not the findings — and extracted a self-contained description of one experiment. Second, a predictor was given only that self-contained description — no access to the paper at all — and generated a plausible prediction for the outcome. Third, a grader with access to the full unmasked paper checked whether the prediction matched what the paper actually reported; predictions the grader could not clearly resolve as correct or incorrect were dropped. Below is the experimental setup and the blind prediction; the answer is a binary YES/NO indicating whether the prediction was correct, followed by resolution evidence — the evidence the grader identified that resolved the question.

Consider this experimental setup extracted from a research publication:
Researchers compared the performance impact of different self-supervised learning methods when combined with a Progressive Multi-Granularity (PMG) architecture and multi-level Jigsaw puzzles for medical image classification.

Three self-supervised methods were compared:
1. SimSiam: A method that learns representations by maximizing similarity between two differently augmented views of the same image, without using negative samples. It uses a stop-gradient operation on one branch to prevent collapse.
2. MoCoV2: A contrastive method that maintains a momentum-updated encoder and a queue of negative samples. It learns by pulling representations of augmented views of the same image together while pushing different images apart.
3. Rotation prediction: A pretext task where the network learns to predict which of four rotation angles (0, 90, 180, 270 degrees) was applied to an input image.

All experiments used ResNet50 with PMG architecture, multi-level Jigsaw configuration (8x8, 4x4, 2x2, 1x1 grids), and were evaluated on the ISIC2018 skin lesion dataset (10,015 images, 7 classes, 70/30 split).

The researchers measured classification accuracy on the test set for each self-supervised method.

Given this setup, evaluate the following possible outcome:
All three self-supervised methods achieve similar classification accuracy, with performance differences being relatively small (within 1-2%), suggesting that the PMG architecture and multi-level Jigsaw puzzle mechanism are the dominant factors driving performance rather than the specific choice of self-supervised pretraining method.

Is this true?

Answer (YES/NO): NO